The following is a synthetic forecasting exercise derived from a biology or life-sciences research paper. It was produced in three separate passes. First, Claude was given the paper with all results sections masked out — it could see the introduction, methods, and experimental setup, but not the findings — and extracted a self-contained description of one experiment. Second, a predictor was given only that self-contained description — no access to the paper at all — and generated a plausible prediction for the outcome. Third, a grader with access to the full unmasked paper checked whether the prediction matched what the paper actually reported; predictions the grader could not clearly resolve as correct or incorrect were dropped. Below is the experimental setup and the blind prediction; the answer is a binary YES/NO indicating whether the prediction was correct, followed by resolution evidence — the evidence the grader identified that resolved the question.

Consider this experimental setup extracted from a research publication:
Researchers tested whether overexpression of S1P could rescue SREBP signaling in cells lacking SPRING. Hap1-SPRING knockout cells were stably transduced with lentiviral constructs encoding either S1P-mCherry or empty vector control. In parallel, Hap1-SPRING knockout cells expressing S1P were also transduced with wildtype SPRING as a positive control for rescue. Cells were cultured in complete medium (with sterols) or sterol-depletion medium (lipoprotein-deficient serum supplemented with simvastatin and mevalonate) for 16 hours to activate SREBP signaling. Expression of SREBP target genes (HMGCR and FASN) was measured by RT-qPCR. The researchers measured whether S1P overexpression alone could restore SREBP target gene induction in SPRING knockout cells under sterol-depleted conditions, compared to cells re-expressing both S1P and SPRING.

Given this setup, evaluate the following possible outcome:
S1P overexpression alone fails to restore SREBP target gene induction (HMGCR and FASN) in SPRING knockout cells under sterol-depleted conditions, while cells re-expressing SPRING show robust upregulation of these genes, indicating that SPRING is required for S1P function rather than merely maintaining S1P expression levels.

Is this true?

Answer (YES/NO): YES